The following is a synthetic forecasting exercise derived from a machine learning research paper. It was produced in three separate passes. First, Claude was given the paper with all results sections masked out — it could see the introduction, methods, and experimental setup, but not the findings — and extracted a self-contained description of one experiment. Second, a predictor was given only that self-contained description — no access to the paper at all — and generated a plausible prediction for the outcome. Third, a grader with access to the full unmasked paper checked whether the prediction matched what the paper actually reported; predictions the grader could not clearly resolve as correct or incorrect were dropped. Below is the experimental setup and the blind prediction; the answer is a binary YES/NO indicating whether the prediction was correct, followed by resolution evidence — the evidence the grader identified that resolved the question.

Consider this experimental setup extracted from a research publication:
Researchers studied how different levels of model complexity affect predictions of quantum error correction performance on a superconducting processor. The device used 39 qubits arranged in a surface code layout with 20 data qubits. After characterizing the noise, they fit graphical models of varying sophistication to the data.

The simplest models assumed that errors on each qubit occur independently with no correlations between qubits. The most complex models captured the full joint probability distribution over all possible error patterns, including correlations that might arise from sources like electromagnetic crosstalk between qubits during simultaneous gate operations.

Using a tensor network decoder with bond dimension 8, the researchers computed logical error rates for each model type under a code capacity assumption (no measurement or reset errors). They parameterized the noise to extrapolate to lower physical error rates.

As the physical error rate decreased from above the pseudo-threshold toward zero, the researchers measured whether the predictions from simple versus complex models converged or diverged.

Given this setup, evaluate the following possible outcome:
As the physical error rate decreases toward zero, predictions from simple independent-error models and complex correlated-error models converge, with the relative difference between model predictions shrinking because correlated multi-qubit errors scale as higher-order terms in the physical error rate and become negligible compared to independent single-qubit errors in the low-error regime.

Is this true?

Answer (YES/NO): NO